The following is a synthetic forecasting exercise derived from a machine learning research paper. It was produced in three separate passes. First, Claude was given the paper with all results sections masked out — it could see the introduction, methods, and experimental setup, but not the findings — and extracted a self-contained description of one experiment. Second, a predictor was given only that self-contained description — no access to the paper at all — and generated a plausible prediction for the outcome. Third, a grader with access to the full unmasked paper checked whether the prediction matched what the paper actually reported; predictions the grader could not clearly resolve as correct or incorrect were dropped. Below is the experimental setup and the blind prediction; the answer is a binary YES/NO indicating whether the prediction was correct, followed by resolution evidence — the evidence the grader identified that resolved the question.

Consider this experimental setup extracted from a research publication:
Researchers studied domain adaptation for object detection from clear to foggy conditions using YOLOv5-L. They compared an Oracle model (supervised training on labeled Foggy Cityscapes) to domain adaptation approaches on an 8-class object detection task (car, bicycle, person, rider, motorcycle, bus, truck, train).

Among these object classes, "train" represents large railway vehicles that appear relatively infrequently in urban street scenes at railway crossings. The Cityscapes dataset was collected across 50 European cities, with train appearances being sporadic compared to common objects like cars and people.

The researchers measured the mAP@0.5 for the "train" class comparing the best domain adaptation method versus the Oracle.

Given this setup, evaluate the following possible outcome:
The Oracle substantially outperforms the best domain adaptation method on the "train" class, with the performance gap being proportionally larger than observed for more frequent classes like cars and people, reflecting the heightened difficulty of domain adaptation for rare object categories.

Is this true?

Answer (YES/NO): NO